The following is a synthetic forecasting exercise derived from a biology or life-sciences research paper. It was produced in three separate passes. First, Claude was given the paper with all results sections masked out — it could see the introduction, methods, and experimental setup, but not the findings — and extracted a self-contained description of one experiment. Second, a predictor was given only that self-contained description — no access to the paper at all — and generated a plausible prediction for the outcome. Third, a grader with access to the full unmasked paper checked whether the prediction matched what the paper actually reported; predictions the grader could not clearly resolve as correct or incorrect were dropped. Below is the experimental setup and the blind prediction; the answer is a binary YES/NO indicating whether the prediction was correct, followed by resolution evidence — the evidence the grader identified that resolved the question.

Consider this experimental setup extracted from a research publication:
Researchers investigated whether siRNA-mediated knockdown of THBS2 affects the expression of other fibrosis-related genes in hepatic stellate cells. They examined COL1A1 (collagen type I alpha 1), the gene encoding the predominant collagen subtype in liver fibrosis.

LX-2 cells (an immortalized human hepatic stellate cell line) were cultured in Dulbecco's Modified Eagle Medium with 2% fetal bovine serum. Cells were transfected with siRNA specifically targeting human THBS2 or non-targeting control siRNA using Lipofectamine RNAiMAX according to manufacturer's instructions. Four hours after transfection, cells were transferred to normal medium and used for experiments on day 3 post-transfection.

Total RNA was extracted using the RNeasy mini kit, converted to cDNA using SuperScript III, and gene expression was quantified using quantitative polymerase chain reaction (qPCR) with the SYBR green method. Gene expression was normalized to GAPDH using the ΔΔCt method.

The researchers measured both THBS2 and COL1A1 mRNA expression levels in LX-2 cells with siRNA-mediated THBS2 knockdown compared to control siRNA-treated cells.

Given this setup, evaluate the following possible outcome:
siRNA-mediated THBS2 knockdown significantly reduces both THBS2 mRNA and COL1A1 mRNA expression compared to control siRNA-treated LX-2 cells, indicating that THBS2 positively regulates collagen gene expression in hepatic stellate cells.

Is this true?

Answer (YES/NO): YES